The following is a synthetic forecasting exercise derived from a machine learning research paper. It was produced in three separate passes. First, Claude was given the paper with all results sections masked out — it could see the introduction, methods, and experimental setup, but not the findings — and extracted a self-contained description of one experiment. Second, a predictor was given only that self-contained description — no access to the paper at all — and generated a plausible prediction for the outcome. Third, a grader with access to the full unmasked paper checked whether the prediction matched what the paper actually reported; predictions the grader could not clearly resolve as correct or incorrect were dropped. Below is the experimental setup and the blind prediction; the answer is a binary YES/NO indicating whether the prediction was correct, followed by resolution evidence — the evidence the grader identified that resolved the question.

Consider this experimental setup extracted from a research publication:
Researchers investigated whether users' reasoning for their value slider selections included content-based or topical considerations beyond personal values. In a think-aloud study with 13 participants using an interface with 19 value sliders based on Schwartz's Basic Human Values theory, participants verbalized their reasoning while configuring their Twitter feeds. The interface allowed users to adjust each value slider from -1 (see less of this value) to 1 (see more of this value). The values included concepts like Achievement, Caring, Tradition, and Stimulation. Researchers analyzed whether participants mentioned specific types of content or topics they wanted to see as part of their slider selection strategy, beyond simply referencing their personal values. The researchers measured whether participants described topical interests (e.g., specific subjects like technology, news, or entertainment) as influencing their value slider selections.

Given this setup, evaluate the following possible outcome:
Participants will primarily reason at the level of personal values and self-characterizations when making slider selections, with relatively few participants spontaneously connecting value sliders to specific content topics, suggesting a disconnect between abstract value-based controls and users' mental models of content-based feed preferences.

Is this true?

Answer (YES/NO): NO